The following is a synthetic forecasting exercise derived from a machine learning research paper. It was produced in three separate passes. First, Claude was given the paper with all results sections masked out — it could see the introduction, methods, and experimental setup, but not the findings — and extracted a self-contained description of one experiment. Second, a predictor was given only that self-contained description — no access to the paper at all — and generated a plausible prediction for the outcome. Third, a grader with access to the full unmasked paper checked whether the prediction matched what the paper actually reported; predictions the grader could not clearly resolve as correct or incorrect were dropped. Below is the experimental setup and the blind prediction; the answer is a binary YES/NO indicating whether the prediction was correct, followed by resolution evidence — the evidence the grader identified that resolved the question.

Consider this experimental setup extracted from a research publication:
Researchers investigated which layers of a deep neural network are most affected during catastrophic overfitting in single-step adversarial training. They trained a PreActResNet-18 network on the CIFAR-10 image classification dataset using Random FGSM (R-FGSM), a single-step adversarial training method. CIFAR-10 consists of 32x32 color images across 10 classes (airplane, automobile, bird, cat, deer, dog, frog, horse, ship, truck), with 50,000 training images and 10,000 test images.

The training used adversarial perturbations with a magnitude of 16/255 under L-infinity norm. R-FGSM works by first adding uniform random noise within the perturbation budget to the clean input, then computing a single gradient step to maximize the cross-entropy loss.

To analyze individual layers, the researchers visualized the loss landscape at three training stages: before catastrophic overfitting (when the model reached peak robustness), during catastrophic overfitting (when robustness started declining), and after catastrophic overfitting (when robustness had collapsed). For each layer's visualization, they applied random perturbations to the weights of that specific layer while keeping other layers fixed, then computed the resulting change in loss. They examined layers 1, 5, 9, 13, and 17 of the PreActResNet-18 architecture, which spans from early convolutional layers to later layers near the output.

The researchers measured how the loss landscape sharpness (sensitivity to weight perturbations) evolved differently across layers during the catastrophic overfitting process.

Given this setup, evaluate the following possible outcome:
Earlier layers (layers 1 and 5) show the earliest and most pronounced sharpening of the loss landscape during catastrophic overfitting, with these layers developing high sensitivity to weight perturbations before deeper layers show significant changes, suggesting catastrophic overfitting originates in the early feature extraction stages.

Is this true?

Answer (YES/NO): YES